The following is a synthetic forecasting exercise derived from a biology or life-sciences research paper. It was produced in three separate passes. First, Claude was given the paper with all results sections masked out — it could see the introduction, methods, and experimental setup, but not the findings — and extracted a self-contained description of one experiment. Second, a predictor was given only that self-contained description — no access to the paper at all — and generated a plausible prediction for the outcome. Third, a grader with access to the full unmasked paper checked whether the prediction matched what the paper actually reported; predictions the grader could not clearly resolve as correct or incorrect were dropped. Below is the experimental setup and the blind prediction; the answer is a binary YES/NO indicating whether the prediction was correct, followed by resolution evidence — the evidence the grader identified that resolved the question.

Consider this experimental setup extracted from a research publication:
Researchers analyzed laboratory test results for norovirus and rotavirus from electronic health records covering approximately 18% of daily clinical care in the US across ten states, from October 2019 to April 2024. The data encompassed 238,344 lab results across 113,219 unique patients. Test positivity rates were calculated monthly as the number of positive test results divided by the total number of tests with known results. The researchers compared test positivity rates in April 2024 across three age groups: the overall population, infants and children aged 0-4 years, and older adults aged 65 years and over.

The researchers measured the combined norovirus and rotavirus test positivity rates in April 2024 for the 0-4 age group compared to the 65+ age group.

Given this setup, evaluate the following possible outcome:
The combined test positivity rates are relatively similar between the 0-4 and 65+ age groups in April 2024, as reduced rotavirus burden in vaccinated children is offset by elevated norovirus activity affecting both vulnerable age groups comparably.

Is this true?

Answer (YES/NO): NO